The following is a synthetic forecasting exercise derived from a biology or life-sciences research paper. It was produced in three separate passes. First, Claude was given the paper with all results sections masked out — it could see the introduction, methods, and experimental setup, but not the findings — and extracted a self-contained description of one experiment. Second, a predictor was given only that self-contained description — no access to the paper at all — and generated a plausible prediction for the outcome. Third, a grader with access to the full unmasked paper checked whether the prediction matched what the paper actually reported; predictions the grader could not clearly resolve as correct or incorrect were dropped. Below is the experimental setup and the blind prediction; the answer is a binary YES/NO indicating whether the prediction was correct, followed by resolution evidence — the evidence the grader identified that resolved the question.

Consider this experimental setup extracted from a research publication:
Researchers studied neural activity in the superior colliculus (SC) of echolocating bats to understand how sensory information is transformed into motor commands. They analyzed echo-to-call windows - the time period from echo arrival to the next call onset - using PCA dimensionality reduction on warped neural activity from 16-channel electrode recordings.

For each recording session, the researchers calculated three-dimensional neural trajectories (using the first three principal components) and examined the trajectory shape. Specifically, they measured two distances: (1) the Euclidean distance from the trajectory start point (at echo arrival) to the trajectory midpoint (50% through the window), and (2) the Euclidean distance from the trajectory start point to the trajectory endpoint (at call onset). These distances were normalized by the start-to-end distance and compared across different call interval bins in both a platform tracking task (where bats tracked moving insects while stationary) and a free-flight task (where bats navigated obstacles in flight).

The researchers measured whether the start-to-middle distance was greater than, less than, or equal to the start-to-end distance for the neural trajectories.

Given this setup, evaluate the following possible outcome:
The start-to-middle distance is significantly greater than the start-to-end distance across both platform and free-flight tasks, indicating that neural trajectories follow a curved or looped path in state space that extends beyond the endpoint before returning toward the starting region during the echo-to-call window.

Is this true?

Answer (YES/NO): YES